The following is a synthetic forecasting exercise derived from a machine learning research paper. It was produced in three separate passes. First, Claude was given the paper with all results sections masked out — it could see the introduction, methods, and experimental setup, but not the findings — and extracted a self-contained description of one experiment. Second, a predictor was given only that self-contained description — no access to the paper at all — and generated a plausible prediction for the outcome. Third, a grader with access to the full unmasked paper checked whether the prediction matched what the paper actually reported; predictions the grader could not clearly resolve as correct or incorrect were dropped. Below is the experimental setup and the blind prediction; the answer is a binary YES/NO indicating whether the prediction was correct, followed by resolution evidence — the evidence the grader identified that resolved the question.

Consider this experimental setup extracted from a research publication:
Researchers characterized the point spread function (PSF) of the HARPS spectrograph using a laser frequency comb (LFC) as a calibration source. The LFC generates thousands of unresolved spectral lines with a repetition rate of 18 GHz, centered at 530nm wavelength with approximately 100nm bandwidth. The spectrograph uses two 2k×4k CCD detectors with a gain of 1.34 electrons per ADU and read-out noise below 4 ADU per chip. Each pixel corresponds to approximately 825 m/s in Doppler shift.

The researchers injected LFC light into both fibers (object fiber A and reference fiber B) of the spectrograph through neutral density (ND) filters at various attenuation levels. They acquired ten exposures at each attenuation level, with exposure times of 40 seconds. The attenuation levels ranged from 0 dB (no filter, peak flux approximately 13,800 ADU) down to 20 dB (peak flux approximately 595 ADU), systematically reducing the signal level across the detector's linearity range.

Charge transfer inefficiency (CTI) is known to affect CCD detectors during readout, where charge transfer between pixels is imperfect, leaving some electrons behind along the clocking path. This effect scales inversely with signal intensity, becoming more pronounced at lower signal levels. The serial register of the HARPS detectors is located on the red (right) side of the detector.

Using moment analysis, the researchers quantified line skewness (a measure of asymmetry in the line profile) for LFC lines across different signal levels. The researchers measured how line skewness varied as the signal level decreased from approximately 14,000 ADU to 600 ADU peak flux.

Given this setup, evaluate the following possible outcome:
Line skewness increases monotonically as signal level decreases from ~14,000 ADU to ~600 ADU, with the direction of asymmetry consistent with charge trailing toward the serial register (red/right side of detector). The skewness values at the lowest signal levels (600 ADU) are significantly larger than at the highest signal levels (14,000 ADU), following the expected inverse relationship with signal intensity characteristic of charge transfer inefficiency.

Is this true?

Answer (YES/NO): YES